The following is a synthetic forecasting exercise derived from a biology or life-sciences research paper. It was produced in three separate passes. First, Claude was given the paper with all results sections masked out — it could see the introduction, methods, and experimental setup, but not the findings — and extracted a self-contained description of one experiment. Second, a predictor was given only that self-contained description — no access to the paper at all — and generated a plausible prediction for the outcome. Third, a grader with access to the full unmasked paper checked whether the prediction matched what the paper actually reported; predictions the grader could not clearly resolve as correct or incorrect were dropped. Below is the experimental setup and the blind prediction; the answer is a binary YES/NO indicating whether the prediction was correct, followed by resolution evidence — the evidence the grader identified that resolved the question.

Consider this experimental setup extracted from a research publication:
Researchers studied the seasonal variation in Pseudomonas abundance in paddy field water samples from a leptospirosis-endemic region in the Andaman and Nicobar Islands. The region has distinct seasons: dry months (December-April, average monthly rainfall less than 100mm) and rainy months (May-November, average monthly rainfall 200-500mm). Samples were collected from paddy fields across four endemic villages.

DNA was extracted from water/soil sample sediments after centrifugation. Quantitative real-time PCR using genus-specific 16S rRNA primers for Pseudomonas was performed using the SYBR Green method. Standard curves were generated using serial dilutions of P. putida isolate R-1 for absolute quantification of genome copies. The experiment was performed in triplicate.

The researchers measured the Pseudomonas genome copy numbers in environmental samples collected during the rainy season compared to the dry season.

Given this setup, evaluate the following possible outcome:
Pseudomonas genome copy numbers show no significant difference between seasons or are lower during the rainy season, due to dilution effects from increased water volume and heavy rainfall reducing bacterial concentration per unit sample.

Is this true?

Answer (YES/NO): YES